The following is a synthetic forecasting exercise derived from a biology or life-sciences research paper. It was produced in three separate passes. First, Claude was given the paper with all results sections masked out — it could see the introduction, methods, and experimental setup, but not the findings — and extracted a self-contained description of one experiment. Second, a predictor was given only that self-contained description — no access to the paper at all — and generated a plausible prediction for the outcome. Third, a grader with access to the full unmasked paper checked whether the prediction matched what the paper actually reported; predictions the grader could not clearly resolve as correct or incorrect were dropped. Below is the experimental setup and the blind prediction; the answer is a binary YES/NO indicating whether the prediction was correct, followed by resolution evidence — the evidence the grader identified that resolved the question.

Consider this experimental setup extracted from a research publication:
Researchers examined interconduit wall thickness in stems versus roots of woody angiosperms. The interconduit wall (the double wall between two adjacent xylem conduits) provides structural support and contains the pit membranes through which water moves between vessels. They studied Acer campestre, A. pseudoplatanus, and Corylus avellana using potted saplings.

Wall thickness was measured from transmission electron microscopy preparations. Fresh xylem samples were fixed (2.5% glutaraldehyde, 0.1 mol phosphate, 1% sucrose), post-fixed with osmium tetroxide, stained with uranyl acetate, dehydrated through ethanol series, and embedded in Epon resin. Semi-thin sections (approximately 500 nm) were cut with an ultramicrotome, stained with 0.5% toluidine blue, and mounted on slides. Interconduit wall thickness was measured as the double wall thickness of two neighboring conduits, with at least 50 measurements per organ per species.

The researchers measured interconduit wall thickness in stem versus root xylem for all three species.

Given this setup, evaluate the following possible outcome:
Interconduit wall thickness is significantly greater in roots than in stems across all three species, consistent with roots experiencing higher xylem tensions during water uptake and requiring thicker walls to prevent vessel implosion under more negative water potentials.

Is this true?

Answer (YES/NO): NO